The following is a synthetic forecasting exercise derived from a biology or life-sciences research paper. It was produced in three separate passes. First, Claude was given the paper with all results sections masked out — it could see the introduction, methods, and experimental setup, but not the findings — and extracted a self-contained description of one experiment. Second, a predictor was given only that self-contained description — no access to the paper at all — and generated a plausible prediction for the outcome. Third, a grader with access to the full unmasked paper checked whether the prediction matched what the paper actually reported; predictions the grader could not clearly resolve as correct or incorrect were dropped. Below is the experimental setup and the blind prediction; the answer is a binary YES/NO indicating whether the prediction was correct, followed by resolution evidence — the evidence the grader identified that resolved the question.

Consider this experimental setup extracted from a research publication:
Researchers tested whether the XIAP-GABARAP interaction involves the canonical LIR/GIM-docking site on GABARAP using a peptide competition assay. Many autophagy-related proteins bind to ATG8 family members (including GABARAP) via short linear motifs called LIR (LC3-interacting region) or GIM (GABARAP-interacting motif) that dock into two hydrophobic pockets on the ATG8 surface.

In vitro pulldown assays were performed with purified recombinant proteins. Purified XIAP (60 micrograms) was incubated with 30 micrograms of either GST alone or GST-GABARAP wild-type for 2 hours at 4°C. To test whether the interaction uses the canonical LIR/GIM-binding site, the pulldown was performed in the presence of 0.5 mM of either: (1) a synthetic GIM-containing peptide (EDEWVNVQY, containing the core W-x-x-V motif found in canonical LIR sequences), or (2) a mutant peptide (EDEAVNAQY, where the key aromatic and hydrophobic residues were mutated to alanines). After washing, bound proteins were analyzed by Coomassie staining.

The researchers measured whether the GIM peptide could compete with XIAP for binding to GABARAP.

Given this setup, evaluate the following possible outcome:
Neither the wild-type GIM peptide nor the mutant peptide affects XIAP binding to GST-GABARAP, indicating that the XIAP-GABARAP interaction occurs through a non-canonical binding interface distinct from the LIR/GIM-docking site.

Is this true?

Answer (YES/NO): NO